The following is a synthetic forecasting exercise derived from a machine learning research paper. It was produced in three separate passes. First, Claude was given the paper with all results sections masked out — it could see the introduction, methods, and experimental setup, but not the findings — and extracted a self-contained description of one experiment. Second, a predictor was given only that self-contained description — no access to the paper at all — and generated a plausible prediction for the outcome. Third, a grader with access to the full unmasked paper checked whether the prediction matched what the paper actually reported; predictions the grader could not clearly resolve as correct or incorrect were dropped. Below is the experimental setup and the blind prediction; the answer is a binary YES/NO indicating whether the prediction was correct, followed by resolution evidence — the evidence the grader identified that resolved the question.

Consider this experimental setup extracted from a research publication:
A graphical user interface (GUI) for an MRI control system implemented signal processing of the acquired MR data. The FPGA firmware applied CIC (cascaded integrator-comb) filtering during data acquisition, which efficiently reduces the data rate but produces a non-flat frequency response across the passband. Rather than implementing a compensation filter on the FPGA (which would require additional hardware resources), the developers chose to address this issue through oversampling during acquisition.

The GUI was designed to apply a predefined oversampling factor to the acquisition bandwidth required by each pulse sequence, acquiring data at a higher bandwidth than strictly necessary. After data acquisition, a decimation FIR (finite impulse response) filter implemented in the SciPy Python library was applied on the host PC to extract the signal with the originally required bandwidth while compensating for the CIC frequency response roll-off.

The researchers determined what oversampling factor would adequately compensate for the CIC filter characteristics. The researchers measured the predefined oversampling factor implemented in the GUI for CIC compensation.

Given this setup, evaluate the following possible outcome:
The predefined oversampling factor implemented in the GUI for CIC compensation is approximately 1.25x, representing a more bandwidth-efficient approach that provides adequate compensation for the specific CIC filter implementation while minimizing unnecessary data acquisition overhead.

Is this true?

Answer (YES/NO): NO